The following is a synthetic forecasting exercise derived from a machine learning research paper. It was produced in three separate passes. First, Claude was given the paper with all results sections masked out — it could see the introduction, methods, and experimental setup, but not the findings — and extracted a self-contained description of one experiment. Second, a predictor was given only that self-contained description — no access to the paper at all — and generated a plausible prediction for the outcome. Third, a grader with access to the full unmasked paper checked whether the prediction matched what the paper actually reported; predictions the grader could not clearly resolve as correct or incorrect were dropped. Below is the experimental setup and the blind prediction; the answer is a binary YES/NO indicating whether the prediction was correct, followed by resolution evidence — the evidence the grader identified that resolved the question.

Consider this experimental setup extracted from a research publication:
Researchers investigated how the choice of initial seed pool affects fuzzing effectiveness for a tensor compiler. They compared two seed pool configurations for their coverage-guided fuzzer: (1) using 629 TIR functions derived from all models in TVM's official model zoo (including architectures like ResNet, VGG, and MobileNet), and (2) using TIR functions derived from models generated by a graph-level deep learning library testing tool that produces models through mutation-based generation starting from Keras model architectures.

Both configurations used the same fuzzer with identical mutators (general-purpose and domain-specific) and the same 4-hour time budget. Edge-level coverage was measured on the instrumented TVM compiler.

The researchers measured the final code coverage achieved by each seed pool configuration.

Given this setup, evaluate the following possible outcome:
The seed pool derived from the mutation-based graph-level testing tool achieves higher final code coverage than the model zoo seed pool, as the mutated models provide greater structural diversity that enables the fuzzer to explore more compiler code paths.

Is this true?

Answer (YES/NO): YES